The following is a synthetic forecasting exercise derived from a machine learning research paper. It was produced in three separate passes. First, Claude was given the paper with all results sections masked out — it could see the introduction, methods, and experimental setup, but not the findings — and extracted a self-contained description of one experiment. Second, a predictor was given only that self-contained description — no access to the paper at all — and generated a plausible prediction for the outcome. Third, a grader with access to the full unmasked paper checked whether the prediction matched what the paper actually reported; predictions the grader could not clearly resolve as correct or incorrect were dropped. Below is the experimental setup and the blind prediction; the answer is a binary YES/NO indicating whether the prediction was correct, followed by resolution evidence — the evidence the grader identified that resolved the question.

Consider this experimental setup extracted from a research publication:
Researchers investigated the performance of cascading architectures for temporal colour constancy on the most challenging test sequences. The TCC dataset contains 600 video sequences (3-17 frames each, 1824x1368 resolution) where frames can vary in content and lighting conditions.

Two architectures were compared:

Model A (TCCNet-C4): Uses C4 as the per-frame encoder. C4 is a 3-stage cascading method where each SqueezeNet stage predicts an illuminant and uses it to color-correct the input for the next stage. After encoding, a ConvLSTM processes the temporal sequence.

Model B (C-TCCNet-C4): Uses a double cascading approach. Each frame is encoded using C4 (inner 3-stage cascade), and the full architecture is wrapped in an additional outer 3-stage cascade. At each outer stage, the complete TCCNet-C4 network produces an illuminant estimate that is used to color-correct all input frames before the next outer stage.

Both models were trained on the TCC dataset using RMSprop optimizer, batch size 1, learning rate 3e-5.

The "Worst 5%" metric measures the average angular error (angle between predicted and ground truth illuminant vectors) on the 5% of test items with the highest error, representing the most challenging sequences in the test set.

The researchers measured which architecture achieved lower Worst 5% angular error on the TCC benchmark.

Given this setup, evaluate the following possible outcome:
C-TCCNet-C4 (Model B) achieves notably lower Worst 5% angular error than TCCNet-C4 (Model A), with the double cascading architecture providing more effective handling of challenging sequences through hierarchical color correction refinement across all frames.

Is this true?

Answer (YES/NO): NO